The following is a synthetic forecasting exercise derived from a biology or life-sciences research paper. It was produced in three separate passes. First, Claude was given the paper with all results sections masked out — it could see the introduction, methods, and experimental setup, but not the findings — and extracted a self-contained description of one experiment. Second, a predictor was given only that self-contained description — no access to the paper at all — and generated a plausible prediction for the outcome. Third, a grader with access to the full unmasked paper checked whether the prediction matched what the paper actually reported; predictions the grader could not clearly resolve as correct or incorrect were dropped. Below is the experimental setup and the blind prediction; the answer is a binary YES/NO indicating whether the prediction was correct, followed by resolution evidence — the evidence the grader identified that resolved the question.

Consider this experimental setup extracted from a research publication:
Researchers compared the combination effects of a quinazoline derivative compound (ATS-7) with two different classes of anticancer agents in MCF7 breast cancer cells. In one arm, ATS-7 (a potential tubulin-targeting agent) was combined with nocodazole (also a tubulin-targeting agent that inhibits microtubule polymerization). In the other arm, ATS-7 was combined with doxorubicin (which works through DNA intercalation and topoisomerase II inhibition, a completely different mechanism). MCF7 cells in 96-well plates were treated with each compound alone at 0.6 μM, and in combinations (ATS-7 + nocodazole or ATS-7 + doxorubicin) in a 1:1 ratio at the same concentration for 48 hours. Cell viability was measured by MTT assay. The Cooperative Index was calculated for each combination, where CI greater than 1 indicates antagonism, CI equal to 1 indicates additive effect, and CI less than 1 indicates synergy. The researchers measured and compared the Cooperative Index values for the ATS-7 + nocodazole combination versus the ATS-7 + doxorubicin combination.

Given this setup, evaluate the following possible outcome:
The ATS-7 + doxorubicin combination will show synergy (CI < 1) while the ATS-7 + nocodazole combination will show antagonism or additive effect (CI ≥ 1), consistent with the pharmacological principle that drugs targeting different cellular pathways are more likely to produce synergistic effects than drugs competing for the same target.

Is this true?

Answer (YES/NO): NO